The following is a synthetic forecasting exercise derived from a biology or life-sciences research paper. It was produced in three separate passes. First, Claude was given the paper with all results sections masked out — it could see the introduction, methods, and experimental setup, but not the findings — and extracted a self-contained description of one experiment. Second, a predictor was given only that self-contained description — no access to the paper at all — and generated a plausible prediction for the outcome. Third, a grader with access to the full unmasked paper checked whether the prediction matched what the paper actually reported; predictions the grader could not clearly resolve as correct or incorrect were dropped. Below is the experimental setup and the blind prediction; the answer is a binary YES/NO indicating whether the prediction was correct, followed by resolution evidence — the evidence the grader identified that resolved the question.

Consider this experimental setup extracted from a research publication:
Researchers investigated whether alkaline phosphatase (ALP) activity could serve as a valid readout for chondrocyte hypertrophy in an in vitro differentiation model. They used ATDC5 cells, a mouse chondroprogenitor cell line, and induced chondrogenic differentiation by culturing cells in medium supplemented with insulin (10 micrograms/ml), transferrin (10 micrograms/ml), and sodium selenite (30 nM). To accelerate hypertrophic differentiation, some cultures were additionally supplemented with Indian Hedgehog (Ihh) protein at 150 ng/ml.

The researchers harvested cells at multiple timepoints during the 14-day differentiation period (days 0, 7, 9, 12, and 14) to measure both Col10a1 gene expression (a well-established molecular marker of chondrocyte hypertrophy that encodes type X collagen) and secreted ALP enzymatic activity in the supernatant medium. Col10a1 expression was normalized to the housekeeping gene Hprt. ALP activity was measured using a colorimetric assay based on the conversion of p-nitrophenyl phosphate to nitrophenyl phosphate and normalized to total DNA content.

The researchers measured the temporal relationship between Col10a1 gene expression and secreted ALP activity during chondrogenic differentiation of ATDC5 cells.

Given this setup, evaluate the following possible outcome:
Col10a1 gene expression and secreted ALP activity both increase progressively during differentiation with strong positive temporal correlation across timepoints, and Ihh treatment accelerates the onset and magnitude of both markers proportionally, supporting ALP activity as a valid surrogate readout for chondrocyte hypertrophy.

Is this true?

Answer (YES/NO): YES